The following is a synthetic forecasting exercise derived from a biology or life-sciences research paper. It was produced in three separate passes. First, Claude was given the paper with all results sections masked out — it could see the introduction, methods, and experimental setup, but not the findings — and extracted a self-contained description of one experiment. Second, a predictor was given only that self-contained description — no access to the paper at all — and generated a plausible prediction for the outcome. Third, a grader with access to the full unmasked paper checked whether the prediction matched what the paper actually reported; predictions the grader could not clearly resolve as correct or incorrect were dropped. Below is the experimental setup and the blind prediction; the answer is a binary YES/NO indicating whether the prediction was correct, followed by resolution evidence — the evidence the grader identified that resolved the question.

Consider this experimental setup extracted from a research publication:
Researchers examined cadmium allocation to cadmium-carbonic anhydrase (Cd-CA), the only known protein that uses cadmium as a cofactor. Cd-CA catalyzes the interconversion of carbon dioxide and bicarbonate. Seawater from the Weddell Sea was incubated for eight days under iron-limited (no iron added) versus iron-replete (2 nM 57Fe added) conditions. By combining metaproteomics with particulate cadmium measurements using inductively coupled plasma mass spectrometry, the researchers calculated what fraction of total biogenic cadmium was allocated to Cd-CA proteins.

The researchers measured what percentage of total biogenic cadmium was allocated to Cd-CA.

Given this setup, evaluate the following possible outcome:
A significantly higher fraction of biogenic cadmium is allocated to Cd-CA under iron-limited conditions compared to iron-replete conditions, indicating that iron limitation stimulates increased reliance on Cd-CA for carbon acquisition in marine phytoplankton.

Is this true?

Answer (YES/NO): NO